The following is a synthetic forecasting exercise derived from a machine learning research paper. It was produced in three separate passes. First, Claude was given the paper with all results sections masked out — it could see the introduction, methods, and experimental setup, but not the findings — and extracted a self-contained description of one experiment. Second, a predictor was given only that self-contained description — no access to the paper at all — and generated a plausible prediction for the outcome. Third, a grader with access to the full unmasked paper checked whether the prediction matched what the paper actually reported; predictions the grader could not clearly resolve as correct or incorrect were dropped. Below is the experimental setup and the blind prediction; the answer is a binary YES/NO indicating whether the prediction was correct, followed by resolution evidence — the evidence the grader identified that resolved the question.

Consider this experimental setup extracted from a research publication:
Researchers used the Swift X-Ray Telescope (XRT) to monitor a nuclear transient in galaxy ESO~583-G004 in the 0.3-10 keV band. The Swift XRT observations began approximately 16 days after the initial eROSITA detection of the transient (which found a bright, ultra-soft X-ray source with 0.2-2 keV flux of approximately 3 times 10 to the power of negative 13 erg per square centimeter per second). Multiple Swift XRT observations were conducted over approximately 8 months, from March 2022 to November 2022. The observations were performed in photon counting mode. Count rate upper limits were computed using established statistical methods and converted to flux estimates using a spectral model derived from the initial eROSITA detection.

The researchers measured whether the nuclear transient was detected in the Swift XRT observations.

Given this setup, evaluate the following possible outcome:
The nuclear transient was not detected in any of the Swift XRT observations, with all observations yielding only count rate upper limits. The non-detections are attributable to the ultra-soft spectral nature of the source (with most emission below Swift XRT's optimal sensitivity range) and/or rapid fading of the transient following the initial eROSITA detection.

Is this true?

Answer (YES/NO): YES